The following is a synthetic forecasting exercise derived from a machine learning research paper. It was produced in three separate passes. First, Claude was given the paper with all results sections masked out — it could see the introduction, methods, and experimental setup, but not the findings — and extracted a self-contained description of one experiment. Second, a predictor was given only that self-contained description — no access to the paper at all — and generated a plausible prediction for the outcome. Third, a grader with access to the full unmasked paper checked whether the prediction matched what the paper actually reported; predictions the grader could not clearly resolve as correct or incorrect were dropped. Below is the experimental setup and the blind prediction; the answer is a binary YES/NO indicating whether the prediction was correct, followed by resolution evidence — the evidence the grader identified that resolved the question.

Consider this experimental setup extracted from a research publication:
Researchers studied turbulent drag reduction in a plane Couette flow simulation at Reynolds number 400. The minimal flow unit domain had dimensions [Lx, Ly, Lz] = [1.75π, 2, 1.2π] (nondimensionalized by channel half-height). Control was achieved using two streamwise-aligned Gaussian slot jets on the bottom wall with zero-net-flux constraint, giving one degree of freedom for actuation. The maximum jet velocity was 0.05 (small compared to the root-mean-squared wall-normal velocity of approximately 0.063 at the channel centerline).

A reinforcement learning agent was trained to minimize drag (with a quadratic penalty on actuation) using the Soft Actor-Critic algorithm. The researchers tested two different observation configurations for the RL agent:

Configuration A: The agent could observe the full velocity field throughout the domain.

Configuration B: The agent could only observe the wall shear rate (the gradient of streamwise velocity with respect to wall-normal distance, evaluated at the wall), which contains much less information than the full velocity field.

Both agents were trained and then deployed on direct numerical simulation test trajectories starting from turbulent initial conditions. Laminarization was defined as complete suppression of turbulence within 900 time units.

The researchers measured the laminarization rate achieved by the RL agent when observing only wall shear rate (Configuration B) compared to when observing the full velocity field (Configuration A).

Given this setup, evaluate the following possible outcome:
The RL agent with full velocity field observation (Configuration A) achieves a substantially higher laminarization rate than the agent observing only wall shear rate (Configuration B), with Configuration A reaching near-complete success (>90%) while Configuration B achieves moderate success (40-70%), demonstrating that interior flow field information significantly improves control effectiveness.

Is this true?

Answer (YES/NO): NO